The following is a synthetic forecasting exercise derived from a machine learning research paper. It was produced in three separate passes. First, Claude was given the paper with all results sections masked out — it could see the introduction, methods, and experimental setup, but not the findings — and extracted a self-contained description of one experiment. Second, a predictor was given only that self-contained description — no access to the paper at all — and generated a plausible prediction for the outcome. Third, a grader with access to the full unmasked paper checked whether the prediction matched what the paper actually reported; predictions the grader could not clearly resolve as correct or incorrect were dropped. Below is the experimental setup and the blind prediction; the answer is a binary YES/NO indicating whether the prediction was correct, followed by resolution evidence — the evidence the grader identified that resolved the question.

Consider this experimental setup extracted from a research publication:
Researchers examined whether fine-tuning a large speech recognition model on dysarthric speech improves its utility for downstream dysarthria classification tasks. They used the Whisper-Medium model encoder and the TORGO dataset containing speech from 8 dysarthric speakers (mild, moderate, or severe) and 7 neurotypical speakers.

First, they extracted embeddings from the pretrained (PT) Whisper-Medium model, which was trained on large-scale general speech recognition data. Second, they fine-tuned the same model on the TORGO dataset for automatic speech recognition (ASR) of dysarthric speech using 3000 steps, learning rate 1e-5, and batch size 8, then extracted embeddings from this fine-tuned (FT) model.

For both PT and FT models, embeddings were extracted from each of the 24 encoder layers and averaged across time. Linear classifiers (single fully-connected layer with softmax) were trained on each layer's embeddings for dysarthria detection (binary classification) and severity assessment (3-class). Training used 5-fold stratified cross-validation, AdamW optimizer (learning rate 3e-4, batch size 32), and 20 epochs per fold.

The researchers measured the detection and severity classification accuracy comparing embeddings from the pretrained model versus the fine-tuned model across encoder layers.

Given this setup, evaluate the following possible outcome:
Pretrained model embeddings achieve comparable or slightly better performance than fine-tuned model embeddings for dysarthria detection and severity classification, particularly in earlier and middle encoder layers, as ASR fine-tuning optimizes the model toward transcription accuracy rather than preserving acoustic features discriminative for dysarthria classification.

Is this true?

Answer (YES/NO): NO